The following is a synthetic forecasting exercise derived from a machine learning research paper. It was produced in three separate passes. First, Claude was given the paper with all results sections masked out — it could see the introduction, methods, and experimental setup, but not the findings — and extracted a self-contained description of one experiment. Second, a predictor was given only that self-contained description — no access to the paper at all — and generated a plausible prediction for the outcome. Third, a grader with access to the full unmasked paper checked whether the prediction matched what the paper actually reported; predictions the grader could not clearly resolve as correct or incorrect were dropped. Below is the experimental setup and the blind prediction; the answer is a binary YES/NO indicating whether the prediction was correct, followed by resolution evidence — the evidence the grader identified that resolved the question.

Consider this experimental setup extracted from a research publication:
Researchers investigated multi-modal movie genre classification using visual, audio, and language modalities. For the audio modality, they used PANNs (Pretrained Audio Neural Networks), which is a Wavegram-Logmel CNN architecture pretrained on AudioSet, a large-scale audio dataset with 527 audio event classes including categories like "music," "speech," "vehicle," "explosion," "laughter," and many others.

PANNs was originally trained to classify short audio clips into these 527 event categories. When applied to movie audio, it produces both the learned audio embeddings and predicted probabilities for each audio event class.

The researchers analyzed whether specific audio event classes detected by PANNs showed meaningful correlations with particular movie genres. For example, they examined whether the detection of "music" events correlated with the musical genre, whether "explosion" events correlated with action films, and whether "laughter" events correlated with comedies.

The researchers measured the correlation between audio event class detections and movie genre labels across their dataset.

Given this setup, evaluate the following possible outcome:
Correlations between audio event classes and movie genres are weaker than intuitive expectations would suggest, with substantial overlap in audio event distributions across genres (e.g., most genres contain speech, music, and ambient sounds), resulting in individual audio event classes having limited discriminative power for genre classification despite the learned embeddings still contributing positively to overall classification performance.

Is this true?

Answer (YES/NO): NO